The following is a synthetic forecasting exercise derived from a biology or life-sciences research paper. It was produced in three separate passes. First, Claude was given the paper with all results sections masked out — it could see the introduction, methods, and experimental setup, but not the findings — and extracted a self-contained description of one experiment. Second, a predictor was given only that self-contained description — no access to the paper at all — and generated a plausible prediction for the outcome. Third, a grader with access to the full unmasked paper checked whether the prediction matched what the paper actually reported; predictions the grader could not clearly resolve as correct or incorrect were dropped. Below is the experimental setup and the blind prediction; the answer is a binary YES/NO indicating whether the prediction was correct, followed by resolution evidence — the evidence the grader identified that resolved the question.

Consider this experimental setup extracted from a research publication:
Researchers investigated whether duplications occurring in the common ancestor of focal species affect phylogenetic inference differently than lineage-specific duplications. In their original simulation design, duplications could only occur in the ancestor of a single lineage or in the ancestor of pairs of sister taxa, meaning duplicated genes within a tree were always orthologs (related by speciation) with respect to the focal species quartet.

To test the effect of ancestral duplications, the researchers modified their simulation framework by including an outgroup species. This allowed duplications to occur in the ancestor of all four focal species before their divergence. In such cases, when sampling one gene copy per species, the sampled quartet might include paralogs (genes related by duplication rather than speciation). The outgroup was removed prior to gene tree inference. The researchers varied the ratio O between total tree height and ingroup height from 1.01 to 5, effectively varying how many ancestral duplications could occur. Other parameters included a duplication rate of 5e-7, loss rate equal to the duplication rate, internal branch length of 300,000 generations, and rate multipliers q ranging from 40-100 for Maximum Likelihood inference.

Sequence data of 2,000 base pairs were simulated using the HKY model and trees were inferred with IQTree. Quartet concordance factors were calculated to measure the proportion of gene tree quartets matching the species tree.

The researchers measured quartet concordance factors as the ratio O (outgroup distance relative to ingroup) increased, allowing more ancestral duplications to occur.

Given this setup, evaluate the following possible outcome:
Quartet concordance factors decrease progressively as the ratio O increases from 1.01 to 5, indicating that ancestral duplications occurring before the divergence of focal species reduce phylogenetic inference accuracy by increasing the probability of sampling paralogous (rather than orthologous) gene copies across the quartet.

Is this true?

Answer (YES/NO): NO